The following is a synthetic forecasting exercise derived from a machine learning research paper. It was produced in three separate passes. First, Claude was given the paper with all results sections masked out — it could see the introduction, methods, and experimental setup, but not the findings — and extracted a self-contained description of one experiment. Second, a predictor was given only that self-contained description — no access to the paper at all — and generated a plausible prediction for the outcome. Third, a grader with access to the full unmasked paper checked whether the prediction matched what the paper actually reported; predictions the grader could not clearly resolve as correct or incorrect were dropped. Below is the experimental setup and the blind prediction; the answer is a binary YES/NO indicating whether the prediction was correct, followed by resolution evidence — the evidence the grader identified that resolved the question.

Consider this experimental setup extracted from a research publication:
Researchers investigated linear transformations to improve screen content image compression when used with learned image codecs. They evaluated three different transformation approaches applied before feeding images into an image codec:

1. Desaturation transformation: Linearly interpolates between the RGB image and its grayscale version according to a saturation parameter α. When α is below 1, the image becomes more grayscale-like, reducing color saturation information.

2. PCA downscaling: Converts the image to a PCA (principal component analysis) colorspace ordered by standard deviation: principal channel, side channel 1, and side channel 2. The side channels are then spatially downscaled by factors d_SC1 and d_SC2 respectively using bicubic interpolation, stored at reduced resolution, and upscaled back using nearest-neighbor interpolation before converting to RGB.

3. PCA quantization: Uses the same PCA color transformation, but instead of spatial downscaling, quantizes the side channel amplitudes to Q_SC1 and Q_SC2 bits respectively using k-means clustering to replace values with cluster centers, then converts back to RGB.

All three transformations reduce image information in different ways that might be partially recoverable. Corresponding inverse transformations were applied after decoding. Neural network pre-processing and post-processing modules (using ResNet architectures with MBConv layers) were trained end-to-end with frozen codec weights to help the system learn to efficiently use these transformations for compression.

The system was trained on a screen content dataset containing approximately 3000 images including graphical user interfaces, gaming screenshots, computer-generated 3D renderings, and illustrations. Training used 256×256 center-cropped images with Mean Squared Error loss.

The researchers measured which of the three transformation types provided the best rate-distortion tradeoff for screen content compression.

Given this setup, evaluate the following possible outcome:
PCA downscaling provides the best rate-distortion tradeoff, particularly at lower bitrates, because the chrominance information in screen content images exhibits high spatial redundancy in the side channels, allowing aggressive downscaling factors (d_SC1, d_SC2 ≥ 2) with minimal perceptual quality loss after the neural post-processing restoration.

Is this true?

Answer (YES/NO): NO